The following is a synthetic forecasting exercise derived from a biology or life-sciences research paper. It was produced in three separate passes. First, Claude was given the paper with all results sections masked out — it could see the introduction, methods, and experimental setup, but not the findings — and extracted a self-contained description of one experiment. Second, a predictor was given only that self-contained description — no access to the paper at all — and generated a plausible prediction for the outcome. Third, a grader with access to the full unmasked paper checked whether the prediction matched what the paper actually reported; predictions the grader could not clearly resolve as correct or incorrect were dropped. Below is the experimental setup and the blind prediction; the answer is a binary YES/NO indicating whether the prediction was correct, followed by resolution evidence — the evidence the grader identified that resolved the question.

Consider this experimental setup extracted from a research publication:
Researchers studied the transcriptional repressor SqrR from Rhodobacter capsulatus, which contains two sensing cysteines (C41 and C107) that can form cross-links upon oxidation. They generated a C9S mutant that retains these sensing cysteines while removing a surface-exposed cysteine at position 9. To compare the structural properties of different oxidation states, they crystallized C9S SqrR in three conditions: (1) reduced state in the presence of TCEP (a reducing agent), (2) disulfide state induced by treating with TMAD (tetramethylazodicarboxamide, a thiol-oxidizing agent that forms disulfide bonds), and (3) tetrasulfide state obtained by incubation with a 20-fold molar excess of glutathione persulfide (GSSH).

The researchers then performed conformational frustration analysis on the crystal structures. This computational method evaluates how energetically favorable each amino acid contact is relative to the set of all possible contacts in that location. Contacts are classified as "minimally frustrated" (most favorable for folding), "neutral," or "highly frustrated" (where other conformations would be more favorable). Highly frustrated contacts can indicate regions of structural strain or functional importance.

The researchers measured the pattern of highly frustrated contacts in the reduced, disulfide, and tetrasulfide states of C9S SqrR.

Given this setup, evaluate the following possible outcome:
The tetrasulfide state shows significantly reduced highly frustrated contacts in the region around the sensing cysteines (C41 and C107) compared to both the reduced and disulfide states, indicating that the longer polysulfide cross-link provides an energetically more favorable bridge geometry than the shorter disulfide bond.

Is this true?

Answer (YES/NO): YES